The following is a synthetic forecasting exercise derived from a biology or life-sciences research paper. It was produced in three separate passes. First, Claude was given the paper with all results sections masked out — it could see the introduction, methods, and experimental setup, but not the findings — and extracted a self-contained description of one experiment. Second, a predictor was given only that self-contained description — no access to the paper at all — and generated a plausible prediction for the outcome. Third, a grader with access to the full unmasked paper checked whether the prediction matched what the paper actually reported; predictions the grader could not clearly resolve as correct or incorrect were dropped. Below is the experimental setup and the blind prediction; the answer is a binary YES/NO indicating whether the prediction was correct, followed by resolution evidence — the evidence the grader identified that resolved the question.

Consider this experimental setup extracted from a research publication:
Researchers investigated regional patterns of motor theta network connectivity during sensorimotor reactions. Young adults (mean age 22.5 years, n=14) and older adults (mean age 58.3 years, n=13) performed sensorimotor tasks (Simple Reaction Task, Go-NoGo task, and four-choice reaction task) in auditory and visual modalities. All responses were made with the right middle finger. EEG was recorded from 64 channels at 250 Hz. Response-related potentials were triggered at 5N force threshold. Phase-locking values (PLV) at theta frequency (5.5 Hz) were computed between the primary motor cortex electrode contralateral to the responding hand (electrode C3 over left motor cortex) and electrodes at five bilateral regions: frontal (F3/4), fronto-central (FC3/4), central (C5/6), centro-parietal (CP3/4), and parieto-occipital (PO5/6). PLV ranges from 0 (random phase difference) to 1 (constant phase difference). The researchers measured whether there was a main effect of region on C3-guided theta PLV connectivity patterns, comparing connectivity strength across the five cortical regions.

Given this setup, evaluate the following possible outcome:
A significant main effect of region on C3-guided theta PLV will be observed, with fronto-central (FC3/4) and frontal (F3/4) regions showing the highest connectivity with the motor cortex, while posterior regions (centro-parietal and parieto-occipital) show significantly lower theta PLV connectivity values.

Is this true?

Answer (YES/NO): NO